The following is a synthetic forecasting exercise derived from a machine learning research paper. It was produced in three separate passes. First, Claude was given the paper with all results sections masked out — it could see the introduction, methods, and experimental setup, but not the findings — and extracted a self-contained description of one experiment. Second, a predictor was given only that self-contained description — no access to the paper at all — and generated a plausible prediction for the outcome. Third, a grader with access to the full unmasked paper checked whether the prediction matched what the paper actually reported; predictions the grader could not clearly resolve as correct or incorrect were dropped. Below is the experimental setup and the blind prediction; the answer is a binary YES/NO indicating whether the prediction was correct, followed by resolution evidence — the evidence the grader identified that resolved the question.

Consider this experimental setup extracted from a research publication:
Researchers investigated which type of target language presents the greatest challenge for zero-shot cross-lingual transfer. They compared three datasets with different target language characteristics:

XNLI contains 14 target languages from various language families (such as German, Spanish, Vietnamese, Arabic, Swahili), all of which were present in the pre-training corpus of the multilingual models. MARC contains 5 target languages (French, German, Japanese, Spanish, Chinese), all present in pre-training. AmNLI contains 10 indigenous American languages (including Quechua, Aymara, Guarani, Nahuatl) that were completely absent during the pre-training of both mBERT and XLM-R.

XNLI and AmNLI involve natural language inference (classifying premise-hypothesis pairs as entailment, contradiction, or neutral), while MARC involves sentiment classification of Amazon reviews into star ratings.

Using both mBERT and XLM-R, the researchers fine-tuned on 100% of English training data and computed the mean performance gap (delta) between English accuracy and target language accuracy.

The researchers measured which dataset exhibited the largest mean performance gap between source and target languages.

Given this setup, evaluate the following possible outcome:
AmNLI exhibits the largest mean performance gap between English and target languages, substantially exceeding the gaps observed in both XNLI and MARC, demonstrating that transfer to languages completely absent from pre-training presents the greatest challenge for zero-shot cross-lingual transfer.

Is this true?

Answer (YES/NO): YES